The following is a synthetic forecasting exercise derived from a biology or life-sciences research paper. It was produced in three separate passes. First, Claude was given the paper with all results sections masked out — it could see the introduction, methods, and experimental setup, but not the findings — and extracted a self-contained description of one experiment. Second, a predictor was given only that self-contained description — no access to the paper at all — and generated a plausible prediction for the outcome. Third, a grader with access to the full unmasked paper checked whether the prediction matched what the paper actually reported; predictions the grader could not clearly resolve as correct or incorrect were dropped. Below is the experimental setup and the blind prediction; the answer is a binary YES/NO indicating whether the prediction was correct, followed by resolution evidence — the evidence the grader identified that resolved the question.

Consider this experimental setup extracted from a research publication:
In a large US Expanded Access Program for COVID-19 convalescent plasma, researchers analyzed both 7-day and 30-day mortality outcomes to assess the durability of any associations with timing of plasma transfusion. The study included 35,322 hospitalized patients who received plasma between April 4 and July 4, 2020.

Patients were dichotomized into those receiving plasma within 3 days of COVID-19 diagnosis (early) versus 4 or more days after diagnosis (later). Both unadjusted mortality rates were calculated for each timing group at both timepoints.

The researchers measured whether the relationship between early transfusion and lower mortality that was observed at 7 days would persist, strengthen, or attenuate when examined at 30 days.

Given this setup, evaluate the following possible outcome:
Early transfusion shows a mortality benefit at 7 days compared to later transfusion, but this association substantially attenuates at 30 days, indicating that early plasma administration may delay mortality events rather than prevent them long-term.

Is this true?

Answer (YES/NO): NO